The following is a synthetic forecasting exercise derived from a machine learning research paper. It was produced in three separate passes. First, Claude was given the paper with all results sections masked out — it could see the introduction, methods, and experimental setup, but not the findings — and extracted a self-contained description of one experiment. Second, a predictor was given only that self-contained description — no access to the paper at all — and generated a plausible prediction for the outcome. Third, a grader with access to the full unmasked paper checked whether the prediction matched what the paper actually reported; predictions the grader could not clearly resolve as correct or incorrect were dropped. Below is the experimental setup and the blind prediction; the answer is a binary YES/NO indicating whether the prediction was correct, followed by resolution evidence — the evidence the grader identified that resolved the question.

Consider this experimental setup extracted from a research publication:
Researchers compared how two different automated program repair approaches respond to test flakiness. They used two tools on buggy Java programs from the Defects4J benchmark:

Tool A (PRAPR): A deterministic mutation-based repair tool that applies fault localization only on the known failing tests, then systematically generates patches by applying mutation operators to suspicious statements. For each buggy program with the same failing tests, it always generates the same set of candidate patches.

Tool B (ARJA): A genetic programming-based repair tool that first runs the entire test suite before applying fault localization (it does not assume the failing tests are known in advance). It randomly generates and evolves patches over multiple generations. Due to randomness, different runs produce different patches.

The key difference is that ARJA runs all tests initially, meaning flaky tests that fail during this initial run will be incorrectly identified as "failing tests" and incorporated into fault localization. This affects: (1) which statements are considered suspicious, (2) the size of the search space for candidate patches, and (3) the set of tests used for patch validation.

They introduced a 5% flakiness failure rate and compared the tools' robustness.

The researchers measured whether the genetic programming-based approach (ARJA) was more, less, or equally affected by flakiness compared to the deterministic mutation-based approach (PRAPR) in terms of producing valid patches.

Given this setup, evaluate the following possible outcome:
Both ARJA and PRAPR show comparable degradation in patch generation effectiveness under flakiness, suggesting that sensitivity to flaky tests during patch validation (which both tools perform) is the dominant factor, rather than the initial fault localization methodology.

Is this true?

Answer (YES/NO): NO